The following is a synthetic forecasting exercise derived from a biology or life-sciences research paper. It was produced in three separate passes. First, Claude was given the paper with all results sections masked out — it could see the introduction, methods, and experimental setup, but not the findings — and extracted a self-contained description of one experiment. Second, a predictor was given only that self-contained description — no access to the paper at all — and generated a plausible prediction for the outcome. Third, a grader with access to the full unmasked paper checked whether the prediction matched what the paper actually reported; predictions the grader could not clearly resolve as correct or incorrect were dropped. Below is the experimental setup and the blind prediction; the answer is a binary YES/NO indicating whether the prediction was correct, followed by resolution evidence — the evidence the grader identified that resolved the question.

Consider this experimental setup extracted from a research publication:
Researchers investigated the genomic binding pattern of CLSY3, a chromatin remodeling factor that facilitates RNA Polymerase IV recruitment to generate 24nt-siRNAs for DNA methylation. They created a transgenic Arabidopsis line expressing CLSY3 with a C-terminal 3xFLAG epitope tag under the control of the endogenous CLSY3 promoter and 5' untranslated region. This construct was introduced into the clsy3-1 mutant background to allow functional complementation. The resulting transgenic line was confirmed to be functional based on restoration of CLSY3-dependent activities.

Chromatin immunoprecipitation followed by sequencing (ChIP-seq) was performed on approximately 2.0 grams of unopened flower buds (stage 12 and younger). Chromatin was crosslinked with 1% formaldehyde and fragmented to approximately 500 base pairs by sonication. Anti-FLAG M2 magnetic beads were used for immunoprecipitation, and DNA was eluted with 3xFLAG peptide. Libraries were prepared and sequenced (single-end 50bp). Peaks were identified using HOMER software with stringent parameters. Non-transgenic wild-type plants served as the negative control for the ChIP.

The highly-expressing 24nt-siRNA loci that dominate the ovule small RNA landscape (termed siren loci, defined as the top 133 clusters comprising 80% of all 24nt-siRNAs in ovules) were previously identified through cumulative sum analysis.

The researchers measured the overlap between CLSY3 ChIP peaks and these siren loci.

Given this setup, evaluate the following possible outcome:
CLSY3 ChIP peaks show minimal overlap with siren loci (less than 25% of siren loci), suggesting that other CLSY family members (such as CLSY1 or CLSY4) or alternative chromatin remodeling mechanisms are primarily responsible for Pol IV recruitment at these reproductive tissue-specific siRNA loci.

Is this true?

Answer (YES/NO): NO